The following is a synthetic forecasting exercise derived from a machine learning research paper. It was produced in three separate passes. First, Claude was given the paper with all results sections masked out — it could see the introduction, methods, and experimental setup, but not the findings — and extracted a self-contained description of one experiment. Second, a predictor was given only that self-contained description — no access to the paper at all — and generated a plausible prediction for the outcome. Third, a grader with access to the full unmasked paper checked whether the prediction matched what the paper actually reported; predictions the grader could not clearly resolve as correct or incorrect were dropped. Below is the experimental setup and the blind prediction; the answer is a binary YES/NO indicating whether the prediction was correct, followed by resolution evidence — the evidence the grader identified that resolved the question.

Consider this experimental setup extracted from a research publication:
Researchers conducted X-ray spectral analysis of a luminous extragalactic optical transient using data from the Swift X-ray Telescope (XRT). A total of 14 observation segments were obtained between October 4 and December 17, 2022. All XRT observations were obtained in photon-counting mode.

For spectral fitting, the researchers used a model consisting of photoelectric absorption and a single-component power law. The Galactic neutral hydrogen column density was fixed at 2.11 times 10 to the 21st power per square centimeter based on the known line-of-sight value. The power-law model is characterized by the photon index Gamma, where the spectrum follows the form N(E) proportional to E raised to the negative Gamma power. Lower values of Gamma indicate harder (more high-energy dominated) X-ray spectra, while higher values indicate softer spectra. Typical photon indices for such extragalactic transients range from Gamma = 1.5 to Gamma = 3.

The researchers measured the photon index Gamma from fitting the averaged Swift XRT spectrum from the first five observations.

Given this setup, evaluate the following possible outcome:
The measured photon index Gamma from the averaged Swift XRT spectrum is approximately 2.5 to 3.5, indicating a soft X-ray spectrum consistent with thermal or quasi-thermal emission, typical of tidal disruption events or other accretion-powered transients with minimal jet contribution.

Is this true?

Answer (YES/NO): NO